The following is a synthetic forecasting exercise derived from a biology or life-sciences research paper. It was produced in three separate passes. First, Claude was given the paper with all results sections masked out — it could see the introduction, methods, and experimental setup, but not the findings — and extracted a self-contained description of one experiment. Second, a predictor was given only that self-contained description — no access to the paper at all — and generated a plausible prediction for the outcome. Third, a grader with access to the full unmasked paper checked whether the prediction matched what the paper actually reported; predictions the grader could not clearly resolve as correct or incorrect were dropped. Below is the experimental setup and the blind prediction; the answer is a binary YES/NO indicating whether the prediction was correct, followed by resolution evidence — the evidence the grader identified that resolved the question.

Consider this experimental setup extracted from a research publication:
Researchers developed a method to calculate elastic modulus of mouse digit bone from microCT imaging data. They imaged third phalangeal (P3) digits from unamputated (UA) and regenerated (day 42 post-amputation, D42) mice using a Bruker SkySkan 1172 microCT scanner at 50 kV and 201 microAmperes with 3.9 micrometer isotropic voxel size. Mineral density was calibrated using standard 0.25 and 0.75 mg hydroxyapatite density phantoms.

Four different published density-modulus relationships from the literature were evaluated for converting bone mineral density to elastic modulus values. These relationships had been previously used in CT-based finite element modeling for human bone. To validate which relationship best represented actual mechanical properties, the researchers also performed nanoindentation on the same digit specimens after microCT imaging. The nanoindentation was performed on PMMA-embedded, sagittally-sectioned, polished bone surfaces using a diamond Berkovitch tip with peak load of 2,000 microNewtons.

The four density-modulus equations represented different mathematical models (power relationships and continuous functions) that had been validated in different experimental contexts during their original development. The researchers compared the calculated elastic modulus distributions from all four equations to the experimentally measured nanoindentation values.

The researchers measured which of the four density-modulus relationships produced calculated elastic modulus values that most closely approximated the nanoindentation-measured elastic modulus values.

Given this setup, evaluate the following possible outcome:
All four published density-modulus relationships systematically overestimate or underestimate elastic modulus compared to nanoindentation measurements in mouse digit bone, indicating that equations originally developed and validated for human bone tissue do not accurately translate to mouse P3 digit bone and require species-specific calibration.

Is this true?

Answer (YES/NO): NO